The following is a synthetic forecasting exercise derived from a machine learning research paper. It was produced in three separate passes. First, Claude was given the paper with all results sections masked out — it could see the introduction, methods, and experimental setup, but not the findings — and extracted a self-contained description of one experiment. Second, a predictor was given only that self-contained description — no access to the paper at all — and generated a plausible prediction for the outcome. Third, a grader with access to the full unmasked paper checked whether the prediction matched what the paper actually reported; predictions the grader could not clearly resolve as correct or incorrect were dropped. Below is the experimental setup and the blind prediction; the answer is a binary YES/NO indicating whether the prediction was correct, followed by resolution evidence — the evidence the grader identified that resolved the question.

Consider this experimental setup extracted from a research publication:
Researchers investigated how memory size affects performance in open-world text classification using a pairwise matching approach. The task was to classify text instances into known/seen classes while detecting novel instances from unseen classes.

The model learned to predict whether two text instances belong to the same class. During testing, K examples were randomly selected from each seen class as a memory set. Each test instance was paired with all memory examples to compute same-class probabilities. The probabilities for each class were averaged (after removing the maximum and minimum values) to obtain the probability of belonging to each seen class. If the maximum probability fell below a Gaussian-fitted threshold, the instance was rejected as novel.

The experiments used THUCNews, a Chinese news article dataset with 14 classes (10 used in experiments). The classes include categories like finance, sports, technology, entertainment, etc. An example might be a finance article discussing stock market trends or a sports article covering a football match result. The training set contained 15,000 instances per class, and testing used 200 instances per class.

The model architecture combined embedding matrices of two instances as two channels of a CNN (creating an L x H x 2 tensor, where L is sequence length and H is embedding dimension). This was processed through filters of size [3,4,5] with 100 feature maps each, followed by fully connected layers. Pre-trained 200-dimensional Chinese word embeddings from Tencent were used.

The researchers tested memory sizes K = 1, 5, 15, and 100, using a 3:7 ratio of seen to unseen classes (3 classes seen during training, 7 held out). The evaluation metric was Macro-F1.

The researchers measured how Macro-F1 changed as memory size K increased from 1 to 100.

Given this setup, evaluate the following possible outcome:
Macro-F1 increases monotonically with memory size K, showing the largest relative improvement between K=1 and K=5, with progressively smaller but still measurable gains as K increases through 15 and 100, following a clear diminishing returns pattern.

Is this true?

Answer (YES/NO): NO